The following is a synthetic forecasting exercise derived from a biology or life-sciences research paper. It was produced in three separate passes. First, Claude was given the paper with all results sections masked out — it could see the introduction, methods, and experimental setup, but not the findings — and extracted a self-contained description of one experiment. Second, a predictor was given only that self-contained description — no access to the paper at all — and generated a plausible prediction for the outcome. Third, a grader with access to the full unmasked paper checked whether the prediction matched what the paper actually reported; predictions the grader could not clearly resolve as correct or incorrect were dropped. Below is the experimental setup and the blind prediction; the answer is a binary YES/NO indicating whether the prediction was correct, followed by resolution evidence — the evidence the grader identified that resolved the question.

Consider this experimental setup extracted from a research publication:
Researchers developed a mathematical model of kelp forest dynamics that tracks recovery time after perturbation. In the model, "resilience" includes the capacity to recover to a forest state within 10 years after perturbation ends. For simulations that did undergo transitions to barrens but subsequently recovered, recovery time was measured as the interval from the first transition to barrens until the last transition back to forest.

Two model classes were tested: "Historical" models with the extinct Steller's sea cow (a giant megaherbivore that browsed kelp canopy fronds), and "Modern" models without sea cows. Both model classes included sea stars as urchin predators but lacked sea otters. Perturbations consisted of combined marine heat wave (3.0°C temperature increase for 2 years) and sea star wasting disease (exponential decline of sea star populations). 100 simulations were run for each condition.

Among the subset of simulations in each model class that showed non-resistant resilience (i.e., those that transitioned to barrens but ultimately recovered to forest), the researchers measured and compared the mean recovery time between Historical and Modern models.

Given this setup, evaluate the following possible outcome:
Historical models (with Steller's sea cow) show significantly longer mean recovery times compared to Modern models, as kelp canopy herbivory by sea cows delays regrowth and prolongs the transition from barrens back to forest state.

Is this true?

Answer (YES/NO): NO